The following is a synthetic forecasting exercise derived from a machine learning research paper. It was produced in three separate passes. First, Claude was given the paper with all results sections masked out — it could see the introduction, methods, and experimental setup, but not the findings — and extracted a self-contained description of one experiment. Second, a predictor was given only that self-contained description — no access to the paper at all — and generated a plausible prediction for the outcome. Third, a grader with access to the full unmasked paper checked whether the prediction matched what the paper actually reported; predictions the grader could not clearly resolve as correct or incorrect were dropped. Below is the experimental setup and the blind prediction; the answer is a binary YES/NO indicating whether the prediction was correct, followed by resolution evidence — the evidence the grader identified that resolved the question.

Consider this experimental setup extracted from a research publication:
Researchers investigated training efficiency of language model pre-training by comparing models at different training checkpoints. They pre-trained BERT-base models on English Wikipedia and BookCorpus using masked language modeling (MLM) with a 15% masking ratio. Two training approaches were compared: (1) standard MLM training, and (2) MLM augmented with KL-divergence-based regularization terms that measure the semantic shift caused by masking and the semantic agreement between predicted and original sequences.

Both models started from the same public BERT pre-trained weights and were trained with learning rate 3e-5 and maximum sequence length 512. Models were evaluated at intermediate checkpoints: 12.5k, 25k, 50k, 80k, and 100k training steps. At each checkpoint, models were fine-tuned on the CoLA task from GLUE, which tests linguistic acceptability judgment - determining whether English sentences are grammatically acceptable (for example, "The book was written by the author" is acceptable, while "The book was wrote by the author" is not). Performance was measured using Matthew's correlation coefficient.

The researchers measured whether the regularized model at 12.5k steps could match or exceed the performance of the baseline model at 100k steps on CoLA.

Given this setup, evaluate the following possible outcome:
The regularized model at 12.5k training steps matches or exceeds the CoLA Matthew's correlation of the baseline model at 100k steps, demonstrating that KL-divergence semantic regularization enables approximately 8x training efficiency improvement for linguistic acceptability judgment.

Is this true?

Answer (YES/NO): YES